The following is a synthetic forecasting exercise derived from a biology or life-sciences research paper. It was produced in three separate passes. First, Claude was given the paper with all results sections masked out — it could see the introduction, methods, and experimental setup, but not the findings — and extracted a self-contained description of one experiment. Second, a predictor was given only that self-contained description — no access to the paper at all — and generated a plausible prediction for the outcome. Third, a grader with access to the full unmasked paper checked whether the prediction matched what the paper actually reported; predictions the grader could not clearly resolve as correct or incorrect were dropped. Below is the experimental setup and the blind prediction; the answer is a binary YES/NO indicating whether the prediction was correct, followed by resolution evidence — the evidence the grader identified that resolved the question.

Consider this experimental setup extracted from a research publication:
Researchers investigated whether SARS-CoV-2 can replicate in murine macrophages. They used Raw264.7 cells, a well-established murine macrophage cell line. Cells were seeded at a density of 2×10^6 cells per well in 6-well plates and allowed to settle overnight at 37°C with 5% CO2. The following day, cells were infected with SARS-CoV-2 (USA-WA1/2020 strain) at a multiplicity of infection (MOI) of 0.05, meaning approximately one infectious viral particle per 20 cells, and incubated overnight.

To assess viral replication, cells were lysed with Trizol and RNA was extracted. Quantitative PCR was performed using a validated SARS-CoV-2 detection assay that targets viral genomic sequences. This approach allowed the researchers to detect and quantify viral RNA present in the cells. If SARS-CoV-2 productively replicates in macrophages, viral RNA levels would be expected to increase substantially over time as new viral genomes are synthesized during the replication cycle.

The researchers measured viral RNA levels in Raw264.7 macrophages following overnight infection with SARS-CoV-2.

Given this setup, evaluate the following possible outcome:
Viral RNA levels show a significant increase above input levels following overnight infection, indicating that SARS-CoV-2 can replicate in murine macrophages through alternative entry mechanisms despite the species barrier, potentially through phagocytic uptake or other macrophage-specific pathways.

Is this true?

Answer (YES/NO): NO